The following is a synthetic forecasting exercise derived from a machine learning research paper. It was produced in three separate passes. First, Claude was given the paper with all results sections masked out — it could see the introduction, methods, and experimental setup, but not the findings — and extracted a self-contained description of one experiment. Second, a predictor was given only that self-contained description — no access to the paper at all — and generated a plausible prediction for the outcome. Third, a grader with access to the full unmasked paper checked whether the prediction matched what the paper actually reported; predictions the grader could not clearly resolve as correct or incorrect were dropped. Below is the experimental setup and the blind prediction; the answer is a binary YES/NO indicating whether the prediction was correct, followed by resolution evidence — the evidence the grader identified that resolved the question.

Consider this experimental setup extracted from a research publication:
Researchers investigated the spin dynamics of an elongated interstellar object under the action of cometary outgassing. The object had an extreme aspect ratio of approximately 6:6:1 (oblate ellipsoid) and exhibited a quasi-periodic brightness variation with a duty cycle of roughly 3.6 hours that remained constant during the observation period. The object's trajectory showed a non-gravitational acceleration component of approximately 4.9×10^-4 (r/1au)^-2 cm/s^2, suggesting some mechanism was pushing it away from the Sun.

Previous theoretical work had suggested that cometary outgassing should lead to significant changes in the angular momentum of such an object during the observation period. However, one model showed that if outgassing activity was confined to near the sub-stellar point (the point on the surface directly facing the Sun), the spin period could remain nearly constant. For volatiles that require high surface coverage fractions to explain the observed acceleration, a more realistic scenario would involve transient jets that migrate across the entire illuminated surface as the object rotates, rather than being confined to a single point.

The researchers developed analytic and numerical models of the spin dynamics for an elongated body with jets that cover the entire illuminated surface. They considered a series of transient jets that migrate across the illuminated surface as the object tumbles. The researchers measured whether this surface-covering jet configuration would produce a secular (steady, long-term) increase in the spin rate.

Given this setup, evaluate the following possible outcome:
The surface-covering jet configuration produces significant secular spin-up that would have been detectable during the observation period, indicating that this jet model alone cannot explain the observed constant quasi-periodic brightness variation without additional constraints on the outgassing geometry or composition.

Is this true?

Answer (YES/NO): NO